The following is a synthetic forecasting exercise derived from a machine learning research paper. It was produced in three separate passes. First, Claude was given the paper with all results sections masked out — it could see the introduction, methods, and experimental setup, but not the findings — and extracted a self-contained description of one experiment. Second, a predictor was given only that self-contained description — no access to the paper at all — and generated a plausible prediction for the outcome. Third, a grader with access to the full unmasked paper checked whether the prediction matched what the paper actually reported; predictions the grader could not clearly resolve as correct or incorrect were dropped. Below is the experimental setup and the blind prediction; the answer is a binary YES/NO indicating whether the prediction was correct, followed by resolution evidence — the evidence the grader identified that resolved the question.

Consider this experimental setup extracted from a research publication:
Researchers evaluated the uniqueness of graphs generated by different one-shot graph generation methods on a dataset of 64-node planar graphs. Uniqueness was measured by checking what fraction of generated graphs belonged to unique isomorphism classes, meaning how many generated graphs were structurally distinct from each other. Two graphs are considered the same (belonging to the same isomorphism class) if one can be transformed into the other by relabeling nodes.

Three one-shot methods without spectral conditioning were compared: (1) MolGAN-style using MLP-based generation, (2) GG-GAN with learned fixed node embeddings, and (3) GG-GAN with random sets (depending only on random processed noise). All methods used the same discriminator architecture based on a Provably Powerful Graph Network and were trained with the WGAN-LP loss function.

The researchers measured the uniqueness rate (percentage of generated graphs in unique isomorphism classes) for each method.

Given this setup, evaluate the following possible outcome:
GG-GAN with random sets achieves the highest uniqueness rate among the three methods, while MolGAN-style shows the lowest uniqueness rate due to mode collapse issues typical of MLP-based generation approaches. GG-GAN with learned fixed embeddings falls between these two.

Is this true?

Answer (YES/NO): NO